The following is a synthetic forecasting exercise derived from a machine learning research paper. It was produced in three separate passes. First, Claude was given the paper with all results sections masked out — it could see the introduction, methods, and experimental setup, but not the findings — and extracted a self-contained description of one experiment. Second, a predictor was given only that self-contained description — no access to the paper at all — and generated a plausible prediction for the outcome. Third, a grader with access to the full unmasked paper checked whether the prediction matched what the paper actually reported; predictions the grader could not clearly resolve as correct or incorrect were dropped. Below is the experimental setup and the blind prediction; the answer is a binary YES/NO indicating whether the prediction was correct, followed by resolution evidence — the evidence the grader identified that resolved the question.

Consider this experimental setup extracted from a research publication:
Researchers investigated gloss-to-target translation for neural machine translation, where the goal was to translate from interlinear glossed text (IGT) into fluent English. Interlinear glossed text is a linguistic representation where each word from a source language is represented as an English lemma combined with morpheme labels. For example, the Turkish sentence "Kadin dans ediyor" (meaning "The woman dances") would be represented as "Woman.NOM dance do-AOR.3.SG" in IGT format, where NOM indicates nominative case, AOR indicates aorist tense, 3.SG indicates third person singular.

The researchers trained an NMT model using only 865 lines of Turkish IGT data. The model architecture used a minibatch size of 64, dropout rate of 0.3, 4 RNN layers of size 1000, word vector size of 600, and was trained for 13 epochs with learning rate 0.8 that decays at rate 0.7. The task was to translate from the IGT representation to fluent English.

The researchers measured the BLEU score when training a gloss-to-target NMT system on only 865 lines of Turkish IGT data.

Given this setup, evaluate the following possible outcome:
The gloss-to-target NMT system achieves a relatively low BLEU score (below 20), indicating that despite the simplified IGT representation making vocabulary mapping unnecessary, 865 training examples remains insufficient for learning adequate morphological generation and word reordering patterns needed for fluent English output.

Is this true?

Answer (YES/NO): NO